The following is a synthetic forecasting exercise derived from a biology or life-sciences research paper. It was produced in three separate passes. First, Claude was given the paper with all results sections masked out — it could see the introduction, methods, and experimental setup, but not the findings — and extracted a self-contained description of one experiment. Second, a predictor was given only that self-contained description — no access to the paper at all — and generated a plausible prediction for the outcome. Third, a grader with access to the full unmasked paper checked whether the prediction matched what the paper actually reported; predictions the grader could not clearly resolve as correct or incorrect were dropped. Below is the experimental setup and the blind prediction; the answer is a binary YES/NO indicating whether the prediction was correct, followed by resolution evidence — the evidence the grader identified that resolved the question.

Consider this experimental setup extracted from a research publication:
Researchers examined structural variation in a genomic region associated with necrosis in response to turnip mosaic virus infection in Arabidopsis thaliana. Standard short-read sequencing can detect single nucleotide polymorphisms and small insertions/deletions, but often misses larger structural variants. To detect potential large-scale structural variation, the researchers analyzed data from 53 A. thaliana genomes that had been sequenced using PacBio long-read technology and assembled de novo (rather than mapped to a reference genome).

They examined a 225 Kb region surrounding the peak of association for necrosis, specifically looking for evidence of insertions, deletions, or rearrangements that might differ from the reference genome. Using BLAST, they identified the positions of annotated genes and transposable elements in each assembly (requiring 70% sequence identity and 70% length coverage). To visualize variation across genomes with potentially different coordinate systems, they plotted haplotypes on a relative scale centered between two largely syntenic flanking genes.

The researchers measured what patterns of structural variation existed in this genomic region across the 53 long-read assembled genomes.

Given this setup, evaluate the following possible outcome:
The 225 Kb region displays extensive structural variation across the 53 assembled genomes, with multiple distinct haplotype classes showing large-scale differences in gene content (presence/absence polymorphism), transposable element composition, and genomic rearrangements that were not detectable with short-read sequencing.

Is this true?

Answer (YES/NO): YES